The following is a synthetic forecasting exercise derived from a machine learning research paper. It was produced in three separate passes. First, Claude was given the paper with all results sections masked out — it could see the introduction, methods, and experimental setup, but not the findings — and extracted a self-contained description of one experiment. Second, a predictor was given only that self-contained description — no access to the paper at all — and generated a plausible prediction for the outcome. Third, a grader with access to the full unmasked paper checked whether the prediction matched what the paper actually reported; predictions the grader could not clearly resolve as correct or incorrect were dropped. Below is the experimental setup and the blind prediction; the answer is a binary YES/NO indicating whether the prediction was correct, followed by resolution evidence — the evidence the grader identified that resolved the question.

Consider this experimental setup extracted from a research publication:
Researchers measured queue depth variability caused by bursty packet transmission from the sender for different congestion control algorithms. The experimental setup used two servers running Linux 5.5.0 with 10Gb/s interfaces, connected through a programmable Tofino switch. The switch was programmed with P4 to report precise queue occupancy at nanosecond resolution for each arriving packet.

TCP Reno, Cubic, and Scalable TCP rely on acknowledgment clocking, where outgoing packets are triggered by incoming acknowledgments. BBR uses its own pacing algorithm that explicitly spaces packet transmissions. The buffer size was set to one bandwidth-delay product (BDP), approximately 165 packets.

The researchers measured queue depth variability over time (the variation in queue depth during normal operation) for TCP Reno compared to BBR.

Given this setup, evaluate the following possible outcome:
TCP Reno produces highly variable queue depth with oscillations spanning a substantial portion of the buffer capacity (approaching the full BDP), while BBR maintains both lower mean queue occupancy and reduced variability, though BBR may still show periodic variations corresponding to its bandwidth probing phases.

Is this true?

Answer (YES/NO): NO